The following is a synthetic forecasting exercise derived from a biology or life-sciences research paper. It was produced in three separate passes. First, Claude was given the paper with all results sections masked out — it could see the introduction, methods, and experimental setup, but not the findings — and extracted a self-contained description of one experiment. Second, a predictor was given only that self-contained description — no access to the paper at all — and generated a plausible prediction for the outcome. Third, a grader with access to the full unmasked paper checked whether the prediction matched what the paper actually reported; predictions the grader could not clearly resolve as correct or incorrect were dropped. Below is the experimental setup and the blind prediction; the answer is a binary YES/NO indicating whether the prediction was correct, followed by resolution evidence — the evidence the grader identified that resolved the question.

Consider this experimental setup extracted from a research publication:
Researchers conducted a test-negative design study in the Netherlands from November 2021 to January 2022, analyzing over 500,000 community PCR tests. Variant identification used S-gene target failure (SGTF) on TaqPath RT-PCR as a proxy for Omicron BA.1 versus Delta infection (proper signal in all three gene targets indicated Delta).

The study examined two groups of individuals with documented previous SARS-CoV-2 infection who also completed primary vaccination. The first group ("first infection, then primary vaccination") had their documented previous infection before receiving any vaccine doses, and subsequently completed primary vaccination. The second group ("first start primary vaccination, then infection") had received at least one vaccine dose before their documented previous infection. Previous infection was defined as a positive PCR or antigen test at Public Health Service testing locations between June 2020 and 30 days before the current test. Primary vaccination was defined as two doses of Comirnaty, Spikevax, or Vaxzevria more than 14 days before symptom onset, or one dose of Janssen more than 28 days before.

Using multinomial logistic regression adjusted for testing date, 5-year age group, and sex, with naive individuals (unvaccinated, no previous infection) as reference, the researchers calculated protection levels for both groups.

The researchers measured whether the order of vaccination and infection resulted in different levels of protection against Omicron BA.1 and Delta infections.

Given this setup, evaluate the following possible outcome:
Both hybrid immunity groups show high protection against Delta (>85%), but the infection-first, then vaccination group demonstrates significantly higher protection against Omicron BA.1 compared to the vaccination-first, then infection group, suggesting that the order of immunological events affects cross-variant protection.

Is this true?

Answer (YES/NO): NO